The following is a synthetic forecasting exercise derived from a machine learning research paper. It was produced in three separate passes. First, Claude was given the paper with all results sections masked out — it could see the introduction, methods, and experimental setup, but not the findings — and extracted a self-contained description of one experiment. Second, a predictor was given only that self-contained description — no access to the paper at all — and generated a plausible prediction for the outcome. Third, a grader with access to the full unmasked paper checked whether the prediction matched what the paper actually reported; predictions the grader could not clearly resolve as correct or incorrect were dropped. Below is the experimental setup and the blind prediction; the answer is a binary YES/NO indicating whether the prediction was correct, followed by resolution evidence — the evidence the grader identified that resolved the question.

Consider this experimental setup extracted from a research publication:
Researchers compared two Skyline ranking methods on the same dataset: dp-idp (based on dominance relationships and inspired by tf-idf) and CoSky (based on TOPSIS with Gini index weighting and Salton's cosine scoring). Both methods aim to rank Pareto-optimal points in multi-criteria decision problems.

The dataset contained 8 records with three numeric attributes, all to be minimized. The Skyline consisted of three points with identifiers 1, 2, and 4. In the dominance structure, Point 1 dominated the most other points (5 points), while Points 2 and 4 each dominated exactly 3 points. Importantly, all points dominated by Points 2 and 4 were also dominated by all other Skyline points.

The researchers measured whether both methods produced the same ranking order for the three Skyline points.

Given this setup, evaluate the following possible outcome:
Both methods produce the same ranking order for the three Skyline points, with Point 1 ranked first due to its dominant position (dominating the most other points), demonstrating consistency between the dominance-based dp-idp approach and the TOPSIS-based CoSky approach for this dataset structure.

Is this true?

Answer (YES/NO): NO